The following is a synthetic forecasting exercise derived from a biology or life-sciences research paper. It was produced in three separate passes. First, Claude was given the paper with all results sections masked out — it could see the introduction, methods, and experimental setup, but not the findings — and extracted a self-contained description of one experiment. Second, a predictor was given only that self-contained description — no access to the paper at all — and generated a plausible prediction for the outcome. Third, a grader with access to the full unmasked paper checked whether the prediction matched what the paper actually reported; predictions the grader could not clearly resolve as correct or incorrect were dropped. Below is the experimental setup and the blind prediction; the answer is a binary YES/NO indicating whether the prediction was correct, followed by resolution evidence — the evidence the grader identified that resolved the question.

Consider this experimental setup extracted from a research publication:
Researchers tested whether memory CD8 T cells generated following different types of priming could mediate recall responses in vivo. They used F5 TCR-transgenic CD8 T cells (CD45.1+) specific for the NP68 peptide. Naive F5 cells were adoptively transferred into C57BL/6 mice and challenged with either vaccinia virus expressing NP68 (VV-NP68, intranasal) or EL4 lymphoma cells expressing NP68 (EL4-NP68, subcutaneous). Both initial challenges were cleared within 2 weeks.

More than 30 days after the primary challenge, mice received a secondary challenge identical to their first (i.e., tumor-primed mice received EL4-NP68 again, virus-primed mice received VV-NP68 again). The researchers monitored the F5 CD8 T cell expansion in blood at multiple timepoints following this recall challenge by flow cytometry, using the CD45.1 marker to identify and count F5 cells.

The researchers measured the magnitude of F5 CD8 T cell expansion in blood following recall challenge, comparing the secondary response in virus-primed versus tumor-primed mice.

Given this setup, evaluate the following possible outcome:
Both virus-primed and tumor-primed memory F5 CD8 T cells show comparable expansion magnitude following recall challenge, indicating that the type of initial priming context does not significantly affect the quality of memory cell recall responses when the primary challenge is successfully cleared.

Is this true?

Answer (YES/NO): YES